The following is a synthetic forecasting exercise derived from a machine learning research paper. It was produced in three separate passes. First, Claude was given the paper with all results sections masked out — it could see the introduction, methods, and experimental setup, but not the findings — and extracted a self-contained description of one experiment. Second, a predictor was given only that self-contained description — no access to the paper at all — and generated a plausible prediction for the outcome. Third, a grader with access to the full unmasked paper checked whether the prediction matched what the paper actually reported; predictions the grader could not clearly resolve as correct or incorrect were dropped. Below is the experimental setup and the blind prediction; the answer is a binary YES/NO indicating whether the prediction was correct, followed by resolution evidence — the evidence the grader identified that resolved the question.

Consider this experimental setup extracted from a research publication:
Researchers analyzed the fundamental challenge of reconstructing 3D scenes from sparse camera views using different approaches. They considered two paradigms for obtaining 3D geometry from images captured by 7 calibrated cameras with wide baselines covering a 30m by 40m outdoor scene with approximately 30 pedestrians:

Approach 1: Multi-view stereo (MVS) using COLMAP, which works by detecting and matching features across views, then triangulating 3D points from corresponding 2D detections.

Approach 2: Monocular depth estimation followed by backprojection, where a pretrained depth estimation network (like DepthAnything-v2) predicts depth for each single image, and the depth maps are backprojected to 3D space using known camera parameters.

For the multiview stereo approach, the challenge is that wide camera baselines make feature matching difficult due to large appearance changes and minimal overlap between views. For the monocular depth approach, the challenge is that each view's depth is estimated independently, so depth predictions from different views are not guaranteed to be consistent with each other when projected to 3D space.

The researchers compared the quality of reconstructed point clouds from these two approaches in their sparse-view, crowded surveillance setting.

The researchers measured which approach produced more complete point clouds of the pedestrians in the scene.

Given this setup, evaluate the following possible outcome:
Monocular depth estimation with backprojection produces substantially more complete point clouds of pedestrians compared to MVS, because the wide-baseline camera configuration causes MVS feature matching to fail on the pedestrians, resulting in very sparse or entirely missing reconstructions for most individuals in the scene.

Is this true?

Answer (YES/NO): YES